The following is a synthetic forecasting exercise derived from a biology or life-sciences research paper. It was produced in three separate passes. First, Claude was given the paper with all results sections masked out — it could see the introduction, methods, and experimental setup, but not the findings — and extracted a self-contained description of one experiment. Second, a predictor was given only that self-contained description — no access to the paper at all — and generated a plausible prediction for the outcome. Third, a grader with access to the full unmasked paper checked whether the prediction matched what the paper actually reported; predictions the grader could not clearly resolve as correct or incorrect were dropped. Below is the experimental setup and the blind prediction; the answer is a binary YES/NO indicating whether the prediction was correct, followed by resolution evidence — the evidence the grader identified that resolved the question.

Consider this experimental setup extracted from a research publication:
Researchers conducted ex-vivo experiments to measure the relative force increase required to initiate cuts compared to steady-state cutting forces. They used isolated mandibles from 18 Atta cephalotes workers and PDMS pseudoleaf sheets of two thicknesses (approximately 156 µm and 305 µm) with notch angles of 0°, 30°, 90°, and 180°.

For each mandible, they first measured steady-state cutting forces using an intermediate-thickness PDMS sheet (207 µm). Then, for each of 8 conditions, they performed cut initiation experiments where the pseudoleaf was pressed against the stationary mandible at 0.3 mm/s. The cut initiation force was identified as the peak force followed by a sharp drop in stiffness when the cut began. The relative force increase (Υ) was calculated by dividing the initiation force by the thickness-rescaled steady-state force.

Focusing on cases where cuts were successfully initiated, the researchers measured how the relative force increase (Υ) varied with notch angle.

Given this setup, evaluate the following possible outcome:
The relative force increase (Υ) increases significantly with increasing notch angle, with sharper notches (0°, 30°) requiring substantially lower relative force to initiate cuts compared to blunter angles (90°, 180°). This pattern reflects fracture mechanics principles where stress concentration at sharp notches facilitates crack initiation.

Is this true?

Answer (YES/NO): YES